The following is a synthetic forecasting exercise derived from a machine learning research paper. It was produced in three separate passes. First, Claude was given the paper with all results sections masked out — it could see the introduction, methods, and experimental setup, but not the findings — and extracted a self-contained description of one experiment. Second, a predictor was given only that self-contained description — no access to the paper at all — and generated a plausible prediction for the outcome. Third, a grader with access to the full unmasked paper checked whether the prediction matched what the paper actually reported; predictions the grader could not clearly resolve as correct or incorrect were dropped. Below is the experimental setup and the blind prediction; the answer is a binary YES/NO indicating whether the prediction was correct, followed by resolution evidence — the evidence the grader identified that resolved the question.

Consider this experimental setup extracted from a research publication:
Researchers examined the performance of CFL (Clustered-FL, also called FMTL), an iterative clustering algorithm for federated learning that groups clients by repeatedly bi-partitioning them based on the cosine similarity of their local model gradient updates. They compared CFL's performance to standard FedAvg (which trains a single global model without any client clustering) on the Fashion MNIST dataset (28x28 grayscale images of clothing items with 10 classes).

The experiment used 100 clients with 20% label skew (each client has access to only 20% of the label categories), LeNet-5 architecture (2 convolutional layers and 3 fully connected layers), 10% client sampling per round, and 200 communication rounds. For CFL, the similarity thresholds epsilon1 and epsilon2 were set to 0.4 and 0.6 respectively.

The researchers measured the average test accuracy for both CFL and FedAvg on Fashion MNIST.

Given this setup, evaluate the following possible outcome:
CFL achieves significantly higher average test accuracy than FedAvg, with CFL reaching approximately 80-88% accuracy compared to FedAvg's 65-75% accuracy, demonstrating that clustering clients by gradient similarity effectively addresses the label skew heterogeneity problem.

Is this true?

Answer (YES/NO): NO